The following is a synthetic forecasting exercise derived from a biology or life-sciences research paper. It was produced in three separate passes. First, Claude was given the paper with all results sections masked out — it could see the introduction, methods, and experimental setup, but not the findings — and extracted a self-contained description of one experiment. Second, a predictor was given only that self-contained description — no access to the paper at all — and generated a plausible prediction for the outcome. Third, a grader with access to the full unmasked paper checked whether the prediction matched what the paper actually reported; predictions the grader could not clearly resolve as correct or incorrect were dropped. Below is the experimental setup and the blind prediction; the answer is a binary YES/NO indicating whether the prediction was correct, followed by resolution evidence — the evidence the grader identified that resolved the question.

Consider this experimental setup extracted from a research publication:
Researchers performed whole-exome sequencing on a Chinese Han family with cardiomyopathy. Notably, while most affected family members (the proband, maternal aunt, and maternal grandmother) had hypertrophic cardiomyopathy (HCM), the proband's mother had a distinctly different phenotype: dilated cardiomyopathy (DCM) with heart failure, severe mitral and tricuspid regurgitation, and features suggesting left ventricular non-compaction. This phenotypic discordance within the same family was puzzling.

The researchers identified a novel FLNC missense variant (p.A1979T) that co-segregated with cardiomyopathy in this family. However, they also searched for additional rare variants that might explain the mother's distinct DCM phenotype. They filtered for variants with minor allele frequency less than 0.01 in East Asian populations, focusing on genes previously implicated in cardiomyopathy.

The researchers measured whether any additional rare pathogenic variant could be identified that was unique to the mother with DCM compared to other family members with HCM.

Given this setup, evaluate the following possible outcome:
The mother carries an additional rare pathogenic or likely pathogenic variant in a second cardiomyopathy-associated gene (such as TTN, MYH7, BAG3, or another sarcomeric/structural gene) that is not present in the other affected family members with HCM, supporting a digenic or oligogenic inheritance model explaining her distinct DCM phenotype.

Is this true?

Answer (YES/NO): YES